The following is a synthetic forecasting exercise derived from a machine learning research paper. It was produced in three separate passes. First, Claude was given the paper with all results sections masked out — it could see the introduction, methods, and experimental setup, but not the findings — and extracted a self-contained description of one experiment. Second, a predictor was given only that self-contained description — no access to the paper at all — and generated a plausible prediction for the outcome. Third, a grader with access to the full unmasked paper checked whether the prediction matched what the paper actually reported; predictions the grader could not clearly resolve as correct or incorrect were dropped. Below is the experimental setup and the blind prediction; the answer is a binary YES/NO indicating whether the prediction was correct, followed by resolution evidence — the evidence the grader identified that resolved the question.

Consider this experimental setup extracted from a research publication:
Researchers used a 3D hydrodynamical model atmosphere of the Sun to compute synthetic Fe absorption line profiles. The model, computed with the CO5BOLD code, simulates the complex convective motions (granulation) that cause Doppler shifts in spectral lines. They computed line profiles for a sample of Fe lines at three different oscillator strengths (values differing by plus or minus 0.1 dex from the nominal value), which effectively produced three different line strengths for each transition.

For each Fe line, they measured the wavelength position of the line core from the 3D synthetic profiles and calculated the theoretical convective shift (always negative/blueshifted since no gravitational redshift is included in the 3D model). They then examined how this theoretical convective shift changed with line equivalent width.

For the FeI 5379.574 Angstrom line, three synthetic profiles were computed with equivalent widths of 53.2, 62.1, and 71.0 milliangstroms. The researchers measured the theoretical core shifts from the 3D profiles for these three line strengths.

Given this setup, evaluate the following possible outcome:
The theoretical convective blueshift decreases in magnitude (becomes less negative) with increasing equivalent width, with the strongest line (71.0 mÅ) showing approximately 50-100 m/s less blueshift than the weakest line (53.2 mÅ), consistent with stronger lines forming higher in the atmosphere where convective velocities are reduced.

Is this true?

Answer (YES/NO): NO